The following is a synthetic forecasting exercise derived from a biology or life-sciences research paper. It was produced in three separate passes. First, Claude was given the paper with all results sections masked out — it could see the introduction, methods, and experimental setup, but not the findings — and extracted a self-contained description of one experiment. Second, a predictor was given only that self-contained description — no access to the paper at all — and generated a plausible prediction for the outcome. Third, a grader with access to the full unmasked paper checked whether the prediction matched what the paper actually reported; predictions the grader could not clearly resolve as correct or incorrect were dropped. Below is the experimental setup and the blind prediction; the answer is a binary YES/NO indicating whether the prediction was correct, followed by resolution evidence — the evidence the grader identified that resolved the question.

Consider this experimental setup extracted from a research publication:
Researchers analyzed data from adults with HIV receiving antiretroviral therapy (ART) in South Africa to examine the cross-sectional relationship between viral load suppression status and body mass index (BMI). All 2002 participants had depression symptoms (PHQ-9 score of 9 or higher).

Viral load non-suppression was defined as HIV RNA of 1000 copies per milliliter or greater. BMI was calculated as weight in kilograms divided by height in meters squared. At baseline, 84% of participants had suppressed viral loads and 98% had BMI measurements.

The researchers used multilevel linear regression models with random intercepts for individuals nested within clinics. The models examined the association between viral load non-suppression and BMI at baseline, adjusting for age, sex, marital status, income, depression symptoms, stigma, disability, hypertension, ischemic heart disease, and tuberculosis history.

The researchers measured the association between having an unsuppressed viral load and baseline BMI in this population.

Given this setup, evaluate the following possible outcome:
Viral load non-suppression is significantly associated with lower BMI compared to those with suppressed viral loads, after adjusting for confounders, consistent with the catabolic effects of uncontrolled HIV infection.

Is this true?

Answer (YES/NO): YES